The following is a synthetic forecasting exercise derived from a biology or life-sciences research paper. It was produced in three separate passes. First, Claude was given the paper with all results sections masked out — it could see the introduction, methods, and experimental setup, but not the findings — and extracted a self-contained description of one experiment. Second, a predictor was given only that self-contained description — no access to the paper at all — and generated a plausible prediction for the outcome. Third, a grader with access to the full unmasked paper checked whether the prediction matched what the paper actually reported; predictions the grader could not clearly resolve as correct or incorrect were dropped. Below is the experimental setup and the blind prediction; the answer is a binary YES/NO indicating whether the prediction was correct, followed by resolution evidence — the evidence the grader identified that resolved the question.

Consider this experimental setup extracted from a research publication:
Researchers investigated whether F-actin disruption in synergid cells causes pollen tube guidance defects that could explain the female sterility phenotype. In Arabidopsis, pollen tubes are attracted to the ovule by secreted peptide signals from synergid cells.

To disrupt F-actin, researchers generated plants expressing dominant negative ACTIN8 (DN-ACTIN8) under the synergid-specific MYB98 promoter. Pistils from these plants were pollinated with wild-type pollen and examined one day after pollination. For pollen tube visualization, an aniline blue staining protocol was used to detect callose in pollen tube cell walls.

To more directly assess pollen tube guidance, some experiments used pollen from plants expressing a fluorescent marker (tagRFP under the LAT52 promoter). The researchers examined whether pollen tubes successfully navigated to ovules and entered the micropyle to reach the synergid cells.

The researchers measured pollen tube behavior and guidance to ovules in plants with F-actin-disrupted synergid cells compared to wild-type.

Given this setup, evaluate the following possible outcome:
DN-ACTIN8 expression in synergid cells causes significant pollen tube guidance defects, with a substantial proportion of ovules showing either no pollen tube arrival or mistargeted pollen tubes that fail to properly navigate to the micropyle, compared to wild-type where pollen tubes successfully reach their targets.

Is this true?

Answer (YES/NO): YES